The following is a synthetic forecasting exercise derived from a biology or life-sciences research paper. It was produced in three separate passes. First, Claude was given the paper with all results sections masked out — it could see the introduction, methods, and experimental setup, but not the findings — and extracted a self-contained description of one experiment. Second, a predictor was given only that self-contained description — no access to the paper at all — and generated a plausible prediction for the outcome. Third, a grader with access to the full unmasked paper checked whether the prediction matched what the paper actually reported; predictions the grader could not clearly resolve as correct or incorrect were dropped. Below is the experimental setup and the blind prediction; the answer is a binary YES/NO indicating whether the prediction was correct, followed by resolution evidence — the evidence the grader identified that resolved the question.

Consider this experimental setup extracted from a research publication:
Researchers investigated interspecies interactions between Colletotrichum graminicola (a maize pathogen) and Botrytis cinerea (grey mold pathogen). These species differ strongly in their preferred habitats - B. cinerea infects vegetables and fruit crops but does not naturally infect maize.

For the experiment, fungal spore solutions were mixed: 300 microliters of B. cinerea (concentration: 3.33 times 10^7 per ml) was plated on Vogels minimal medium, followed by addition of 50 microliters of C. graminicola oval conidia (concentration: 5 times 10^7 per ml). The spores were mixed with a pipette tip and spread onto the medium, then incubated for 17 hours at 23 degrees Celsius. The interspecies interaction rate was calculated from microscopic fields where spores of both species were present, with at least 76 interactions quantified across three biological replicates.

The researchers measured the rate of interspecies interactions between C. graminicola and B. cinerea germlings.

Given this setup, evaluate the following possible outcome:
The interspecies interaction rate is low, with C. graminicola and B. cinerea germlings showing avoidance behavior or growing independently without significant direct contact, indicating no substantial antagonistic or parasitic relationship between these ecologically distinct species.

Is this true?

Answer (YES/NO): NO